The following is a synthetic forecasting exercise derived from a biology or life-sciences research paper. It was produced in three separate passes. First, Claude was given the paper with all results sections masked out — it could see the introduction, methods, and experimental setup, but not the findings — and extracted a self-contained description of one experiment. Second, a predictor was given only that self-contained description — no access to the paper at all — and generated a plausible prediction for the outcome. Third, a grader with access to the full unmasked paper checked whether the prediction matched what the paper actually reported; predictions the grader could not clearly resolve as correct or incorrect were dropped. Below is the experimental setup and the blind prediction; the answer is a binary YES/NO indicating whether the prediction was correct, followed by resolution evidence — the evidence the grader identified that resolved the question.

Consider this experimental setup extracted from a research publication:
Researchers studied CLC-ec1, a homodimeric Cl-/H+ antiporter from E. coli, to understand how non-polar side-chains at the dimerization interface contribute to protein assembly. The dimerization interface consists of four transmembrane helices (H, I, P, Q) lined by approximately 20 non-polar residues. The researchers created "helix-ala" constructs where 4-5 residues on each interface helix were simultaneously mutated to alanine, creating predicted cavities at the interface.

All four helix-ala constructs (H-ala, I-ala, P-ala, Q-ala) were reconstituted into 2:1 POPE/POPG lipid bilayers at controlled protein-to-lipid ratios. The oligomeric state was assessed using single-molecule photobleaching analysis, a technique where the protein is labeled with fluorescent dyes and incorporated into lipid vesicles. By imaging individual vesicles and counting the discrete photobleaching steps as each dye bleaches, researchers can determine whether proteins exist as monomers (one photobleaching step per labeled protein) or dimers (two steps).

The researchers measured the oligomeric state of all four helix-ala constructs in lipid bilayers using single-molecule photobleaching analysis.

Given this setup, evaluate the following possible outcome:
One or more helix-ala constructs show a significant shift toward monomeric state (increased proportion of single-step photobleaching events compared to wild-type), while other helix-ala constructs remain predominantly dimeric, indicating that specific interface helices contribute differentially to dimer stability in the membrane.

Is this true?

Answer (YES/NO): NO